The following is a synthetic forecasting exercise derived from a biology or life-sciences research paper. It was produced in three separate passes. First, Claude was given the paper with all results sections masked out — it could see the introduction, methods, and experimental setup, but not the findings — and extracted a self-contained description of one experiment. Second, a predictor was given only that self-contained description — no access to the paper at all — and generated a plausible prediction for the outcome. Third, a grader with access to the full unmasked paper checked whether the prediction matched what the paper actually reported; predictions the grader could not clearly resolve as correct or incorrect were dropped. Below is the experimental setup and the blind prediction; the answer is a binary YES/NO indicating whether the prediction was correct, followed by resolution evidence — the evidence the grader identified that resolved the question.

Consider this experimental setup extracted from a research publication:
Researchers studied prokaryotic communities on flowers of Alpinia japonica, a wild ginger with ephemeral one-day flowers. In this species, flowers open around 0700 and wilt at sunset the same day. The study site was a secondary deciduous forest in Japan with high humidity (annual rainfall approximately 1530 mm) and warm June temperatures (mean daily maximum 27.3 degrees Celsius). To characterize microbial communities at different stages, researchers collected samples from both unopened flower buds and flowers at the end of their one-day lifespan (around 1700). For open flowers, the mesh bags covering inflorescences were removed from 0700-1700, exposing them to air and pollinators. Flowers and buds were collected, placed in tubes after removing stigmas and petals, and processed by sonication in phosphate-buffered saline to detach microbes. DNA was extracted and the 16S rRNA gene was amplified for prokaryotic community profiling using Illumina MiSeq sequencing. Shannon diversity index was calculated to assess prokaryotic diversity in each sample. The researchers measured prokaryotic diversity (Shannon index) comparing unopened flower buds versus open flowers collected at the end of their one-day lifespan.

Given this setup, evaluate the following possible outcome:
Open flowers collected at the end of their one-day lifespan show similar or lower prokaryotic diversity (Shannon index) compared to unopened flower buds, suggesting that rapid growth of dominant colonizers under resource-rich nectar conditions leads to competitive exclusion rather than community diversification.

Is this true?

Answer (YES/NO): YES